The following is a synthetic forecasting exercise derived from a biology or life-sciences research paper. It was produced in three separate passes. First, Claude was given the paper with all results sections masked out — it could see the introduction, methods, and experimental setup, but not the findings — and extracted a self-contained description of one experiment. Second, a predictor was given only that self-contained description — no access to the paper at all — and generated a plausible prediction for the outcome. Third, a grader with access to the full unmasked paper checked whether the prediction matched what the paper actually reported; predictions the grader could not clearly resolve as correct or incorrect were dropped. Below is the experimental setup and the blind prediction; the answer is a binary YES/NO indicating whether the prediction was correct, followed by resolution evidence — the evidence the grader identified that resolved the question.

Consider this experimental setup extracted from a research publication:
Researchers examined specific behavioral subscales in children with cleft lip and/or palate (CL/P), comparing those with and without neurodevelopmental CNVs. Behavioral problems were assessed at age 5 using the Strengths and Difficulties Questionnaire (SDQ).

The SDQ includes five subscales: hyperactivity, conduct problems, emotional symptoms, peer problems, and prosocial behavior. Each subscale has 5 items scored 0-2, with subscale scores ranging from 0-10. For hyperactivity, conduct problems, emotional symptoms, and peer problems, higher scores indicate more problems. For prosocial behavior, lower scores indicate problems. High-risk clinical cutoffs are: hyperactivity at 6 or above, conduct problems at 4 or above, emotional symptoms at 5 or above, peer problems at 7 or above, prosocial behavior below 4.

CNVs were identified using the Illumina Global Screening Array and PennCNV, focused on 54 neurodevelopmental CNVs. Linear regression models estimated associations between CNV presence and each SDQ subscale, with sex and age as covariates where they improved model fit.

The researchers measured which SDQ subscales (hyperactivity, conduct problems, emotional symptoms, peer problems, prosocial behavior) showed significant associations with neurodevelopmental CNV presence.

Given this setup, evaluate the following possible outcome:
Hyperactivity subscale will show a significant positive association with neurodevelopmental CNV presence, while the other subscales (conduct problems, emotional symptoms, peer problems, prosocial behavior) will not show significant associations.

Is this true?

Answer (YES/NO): NO